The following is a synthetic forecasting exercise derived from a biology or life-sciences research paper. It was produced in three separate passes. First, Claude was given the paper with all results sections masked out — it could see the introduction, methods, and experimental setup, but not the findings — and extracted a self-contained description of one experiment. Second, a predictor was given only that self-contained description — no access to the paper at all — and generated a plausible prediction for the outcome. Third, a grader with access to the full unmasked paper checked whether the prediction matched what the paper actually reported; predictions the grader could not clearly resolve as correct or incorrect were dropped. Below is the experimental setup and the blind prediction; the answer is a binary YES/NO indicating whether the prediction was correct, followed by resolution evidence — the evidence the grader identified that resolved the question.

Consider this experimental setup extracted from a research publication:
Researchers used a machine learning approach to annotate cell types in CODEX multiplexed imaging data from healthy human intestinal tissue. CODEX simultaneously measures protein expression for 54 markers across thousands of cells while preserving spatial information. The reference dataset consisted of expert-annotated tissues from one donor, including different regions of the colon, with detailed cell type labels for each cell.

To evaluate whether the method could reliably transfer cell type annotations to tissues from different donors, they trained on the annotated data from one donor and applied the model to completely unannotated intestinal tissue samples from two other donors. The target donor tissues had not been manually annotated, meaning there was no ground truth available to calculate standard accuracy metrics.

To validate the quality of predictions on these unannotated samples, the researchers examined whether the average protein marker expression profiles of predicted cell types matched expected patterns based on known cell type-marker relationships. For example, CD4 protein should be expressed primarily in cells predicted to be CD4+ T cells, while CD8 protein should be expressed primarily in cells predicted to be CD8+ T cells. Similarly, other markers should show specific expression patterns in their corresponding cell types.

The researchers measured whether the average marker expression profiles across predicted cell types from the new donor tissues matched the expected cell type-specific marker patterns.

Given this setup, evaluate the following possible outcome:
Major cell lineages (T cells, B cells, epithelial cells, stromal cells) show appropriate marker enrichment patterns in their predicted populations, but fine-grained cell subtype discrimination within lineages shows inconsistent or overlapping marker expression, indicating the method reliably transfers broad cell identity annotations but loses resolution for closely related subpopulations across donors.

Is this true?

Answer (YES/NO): NO